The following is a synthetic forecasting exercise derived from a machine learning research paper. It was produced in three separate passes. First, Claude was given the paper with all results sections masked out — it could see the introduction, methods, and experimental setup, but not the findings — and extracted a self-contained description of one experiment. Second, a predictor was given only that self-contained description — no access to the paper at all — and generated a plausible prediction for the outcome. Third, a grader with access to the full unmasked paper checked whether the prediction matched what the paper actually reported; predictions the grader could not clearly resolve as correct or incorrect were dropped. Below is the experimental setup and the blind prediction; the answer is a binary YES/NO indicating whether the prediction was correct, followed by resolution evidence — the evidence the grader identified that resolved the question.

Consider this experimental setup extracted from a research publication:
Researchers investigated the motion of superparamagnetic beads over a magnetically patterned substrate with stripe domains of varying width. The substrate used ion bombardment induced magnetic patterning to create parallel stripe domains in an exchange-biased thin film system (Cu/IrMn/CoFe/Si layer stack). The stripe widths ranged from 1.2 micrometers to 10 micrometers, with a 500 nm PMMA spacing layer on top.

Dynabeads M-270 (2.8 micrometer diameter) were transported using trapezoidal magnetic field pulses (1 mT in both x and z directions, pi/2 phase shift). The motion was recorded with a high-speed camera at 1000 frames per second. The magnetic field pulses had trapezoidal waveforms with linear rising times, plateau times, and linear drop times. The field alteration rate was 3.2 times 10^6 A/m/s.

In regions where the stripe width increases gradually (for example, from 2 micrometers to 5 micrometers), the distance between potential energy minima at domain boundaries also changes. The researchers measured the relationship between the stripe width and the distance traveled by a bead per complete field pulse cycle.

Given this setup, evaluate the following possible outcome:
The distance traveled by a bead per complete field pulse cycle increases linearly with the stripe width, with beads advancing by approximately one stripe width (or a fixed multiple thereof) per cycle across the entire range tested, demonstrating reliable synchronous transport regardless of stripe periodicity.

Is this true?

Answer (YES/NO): NO